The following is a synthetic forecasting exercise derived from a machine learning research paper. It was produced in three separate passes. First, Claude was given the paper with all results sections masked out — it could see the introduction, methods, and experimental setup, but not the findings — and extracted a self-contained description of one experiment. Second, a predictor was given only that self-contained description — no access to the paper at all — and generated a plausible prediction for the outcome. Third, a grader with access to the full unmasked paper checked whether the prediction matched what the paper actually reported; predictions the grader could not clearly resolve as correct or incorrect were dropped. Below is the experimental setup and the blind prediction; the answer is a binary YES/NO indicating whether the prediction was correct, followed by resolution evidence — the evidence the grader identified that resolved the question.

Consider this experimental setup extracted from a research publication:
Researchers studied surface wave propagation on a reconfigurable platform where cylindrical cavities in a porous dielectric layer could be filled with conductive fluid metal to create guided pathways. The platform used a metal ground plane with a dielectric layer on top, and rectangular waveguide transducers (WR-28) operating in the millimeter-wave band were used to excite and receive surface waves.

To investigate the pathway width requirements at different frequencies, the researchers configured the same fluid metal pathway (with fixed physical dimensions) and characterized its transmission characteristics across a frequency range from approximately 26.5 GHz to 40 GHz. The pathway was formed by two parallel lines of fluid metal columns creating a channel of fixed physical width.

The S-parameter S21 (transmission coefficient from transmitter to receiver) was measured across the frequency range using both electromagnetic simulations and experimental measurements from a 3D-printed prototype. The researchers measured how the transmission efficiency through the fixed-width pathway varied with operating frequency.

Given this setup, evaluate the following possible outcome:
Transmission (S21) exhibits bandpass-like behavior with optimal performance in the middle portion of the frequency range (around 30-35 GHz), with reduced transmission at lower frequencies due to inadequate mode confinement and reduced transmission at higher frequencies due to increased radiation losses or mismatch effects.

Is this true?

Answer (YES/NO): NO